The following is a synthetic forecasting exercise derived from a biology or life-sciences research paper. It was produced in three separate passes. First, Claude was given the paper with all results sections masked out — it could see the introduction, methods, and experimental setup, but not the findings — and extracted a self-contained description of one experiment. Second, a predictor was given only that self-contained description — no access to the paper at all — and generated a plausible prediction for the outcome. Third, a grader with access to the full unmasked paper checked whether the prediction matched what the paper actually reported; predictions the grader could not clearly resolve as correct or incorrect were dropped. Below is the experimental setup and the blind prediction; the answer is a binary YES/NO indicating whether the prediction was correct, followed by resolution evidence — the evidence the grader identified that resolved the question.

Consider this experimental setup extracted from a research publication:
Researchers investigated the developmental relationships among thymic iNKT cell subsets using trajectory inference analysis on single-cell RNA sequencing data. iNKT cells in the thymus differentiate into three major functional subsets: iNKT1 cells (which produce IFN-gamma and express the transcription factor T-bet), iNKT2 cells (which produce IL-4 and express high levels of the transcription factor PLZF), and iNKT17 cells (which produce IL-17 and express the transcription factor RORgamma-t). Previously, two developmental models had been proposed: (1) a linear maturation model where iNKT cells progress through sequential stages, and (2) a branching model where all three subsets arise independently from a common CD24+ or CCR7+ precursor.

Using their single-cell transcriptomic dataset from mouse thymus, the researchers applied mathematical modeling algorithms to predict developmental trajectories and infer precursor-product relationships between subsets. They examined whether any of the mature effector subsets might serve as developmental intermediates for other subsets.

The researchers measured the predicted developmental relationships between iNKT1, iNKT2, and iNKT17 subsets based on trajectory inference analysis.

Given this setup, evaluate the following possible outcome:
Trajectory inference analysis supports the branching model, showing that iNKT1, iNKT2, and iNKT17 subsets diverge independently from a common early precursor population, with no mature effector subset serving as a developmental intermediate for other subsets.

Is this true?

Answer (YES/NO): NO